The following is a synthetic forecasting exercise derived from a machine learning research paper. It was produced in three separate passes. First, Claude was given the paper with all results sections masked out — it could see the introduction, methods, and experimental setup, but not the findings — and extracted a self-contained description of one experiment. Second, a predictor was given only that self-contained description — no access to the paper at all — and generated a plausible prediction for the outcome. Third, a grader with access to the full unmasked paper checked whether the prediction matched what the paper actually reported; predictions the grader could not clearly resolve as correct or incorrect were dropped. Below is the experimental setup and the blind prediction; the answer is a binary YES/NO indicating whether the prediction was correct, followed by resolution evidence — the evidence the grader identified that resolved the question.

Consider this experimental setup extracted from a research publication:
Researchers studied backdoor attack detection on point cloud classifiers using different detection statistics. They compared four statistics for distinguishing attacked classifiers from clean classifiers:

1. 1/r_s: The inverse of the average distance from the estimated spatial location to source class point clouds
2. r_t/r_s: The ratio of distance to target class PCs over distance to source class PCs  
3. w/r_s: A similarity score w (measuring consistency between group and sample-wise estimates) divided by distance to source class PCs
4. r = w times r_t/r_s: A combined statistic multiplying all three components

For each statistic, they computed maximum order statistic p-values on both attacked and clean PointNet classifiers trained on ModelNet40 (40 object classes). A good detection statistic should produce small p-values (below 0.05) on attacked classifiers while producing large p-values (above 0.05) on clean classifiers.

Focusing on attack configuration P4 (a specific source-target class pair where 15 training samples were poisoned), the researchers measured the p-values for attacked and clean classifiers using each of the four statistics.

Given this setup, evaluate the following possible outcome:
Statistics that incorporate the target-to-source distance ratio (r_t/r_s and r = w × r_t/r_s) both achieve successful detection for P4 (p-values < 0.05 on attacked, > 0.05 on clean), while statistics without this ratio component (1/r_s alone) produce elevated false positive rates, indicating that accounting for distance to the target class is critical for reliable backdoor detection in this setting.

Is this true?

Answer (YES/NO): YES